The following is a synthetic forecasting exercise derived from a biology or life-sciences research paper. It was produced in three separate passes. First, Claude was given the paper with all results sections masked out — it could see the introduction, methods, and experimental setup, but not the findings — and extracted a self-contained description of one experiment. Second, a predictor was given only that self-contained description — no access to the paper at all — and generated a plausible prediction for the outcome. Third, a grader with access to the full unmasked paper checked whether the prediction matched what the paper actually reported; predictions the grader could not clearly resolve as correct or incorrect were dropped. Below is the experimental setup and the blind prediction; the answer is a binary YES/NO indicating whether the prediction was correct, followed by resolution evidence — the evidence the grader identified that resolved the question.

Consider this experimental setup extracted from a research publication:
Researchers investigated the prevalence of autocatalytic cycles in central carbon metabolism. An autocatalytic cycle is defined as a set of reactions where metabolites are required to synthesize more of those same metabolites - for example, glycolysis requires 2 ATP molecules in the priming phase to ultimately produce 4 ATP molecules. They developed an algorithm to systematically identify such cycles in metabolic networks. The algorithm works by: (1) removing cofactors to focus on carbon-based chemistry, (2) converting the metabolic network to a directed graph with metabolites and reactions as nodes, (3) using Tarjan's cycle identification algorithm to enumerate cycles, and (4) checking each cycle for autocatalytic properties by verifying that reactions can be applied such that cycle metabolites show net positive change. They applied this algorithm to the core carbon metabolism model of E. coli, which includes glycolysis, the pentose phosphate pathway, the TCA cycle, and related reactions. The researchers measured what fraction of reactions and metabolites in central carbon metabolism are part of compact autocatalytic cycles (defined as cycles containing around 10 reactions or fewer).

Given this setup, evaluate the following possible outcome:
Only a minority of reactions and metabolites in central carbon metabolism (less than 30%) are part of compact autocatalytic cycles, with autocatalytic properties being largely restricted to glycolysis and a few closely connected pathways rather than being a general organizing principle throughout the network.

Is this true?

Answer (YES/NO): NO